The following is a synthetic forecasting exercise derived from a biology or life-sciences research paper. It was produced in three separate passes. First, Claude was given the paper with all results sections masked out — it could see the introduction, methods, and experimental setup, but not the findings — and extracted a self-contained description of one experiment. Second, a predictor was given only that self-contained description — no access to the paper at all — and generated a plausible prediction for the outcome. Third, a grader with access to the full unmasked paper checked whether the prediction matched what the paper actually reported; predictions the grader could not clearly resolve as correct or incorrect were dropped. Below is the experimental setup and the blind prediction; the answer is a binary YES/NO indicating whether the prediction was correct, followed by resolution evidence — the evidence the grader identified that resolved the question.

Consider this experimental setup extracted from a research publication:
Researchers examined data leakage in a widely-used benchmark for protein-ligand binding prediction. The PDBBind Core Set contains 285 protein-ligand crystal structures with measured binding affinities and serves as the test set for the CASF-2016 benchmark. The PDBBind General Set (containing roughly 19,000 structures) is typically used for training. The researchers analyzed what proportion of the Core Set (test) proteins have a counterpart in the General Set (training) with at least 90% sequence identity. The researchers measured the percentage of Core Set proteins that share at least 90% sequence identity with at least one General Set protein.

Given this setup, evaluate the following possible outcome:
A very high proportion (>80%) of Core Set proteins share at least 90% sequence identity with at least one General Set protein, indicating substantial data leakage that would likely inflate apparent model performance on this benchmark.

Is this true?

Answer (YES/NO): YES